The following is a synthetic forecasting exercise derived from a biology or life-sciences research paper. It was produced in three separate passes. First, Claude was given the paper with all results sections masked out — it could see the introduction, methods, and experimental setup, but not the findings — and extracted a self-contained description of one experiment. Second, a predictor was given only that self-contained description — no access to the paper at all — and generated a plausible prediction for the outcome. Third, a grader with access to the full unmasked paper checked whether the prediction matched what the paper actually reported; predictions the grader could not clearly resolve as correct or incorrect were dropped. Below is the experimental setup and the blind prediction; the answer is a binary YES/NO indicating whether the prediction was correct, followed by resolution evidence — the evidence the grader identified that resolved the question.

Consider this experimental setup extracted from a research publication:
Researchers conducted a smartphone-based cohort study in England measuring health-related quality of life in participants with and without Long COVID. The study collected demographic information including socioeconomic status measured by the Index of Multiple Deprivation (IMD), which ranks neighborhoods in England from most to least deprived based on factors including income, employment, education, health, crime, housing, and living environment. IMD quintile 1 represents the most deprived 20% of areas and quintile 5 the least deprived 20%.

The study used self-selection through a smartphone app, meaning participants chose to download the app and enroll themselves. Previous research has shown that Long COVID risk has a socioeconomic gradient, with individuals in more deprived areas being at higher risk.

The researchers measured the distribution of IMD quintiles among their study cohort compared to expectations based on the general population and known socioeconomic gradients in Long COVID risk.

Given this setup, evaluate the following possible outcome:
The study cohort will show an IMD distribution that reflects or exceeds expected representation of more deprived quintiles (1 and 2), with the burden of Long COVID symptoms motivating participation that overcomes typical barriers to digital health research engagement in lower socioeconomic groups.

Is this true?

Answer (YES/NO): NO